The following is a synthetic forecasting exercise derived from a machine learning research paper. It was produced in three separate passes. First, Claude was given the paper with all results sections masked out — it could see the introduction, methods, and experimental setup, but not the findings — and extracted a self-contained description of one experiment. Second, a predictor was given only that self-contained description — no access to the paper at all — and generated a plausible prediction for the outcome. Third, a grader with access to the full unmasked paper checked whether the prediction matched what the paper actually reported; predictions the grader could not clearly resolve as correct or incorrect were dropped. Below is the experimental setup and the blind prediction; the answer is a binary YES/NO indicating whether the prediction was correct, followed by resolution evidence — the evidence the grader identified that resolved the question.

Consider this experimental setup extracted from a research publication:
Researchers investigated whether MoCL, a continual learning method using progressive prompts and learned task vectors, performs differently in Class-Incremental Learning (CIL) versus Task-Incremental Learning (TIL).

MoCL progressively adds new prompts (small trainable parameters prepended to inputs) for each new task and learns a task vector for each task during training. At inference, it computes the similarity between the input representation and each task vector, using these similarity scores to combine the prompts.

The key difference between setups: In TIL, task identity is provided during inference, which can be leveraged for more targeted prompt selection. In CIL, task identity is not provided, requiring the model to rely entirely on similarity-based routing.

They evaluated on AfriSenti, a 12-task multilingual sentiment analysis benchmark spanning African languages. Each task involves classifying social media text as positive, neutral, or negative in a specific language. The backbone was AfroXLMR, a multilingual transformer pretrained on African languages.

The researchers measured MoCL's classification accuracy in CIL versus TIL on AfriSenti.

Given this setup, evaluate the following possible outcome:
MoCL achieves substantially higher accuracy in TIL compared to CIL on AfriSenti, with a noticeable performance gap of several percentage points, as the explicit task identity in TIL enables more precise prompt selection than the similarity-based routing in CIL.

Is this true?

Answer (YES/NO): YES